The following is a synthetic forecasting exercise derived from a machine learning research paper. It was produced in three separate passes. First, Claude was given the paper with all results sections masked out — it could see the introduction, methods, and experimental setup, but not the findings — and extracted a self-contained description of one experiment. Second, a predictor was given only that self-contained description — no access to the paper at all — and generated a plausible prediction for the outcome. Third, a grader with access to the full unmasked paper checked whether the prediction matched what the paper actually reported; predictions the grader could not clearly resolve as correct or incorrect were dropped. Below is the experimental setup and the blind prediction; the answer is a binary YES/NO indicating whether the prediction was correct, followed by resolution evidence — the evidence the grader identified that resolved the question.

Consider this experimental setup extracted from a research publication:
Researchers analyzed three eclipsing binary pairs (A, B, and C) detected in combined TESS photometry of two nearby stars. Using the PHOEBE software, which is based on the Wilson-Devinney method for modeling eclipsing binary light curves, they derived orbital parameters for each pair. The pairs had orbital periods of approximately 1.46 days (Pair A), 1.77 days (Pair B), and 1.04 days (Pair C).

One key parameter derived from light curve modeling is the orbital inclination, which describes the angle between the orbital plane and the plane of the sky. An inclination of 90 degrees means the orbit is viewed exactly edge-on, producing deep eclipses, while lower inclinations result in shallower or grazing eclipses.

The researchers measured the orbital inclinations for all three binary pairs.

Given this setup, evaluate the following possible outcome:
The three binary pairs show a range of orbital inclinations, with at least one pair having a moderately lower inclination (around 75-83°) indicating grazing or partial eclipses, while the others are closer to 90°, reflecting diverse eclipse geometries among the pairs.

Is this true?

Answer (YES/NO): NO